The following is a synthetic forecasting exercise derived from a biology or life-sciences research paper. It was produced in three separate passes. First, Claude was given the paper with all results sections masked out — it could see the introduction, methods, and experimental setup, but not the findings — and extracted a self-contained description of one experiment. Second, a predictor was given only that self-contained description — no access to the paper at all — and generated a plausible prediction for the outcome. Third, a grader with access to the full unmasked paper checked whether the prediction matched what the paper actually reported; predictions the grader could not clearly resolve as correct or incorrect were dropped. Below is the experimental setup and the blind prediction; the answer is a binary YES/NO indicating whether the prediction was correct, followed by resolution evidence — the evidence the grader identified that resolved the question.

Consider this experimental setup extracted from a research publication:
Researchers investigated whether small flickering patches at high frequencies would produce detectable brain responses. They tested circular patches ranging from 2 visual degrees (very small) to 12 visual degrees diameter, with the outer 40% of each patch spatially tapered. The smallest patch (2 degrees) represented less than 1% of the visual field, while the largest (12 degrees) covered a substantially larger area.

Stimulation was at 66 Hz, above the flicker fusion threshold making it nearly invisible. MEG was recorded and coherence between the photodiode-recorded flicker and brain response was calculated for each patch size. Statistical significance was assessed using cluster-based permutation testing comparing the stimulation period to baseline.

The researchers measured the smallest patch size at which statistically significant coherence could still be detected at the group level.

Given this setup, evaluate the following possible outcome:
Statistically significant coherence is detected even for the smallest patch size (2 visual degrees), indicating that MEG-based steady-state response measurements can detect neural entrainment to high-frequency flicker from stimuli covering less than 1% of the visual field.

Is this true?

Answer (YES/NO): NO